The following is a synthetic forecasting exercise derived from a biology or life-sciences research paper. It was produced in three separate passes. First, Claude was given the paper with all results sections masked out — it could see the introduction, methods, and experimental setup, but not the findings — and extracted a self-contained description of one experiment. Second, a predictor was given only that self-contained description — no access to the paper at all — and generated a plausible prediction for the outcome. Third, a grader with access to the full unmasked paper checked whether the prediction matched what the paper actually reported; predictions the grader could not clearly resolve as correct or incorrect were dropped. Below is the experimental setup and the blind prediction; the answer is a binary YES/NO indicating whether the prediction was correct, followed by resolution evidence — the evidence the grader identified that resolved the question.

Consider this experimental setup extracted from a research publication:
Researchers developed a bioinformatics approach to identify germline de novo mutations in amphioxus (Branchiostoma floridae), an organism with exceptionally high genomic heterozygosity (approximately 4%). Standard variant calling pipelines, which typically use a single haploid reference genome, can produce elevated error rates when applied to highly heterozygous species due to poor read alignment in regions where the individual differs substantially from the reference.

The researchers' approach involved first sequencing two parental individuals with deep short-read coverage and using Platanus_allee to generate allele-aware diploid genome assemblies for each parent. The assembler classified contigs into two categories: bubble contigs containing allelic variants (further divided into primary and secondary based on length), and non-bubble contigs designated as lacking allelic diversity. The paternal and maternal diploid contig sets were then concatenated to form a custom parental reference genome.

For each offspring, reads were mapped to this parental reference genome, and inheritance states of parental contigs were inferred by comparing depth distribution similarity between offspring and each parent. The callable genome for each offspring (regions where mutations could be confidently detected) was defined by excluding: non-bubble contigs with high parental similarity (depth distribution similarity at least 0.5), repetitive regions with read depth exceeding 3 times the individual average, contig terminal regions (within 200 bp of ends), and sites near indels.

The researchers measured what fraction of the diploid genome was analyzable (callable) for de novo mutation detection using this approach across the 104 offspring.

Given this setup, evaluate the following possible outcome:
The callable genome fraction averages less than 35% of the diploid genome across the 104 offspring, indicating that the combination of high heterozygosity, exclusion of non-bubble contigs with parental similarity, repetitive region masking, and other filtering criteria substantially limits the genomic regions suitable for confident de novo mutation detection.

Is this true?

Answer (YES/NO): NO